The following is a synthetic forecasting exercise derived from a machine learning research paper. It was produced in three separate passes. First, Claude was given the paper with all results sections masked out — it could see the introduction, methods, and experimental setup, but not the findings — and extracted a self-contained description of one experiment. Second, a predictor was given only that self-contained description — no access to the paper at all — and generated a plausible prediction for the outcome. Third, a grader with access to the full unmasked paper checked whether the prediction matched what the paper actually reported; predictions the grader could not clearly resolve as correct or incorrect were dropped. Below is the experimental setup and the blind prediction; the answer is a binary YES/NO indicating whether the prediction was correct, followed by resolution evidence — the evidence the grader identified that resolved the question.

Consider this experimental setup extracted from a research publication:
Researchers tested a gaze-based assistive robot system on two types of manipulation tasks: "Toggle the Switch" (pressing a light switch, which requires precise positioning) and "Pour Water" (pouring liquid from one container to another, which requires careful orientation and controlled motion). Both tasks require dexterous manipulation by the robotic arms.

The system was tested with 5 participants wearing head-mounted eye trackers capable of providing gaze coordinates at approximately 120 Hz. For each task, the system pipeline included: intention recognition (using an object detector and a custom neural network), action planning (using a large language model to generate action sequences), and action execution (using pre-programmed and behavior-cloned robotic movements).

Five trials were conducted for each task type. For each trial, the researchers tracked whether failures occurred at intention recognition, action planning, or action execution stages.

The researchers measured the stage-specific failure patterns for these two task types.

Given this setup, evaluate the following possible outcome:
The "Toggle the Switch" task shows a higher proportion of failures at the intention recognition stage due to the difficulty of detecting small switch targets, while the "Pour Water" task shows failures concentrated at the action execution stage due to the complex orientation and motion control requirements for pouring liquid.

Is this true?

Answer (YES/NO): NO